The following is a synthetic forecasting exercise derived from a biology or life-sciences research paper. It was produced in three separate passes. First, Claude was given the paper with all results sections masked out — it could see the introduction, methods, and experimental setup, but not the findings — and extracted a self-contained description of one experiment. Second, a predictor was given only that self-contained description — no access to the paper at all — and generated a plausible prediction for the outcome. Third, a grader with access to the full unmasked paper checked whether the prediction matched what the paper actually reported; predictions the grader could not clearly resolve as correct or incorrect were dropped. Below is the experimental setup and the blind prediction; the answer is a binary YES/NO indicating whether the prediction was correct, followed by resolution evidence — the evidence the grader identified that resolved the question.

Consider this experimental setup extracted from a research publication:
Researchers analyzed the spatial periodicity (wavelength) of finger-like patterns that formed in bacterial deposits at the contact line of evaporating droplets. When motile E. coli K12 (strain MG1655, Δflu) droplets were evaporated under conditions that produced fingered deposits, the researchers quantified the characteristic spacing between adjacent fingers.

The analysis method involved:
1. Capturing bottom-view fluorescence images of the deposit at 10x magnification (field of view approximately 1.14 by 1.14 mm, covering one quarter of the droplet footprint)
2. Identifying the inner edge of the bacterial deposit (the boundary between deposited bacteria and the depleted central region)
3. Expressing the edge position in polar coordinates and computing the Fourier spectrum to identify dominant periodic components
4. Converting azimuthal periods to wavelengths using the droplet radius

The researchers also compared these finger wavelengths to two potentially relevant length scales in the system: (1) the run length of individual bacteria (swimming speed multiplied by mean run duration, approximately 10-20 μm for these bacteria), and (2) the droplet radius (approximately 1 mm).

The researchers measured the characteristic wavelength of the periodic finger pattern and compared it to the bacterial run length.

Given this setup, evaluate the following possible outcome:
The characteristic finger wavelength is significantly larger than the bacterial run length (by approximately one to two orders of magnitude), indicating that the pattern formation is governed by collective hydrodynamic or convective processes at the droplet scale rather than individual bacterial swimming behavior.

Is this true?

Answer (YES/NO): YES